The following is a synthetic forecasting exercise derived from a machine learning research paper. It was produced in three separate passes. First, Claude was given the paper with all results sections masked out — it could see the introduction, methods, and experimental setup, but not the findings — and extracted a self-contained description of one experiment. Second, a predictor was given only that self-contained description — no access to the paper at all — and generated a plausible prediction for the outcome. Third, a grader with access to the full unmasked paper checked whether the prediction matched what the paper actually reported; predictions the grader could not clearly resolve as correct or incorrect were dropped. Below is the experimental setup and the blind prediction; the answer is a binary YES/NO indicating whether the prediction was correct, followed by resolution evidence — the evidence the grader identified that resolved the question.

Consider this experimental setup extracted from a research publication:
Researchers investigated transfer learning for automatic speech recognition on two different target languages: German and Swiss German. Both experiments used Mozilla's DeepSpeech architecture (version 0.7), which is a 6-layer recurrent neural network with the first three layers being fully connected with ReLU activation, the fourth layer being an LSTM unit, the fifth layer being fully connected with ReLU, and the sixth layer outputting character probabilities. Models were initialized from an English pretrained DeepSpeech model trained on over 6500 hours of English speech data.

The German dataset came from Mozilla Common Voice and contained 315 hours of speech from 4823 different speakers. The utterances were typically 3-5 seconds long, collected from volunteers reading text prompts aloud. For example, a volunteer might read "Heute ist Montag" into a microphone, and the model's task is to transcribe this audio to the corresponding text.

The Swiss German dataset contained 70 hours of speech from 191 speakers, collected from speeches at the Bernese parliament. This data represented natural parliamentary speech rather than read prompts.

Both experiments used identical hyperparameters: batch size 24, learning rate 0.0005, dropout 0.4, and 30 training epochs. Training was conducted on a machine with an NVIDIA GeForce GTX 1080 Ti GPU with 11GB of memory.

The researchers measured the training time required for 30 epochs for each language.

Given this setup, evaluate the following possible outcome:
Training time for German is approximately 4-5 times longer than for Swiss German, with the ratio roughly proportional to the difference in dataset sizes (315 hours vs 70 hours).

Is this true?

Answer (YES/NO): NO